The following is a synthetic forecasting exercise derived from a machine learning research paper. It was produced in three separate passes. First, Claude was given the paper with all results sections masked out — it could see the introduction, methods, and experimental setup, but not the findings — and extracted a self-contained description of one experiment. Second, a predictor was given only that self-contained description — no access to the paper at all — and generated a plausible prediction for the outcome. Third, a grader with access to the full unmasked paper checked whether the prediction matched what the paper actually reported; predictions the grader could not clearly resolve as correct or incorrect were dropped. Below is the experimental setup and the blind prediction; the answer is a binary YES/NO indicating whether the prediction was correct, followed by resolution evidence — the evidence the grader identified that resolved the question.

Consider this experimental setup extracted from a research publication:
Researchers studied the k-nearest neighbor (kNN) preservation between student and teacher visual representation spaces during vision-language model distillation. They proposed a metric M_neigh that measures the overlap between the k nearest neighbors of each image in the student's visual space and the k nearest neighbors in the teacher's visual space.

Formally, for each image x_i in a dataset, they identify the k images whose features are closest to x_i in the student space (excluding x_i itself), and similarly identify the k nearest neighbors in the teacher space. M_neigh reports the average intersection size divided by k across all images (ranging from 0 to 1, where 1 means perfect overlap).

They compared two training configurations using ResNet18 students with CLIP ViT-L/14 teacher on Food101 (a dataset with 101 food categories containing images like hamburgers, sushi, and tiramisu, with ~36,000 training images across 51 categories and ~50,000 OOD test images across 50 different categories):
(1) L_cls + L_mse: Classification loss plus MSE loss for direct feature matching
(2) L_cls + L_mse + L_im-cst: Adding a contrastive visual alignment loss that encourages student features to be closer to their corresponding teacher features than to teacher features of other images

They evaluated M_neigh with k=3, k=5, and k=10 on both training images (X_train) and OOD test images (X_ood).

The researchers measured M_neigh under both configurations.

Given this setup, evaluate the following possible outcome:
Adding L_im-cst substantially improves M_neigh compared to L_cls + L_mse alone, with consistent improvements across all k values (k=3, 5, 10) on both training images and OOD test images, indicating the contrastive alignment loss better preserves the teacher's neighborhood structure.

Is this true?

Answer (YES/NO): NO